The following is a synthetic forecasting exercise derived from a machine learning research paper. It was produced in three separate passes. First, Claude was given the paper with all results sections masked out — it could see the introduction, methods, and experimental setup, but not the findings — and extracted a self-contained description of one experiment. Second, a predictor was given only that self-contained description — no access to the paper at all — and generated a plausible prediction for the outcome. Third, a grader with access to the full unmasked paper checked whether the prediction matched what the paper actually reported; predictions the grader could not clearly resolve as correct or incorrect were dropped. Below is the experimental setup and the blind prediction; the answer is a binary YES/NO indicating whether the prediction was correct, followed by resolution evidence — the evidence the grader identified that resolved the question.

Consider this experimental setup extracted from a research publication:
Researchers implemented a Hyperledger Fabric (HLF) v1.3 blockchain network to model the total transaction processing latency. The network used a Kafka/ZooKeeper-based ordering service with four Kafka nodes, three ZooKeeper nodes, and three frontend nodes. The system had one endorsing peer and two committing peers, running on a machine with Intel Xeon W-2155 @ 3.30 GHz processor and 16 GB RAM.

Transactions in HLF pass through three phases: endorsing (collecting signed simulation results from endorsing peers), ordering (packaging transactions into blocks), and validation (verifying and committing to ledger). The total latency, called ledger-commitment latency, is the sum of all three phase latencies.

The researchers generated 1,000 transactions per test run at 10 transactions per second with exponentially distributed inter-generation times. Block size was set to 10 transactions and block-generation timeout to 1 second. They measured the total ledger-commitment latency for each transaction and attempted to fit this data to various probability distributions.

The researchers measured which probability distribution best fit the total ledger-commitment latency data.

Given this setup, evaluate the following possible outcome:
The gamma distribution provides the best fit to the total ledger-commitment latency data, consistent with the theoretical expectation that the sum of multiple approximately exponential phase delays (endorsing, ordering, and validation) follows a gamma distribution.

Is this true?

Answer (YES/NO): YES